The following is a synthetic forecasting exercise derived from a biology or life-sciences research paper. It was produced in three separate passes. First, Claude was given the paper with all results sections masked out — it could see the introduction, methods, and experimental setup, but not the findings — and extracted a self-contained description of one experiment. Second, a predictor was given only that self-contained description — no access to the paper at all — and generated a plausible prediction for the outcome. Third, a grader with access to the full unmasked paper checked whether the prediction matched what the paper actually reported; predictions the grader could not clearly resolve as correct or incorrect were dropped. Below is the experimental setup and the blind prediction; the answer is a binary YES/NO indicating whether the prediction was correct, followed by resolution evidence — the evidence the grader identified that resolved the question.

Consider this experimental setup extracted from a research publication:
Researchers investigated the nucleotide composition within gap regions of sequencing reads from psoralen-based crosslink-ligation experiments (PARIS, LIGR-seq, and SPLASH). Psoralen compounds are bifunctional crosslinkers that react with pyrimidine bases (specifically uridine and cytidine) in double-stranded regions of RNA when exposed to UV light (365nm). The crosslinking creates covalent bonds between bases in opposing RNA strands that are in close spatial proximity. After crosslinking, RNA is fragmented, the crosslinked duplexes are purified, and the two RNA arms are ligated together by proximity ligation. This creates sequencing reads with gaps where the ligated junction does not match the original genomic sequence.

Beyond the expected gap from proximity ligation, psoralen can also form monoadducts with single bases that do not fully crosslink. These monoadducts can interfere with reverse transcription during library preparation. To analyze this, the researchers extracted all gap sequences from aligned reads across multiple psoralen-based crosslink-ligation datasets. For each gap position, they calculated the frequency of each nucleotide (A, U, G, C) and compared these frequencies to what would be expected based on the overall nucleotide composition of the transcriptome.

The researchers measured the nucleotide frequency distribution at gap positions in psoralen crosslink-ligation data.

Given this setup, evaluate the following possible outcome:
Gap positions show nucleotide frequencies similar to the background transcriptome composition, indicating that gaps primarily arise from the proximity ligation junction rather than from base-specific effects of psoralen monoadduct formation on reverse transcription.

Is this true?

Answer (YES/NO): NO